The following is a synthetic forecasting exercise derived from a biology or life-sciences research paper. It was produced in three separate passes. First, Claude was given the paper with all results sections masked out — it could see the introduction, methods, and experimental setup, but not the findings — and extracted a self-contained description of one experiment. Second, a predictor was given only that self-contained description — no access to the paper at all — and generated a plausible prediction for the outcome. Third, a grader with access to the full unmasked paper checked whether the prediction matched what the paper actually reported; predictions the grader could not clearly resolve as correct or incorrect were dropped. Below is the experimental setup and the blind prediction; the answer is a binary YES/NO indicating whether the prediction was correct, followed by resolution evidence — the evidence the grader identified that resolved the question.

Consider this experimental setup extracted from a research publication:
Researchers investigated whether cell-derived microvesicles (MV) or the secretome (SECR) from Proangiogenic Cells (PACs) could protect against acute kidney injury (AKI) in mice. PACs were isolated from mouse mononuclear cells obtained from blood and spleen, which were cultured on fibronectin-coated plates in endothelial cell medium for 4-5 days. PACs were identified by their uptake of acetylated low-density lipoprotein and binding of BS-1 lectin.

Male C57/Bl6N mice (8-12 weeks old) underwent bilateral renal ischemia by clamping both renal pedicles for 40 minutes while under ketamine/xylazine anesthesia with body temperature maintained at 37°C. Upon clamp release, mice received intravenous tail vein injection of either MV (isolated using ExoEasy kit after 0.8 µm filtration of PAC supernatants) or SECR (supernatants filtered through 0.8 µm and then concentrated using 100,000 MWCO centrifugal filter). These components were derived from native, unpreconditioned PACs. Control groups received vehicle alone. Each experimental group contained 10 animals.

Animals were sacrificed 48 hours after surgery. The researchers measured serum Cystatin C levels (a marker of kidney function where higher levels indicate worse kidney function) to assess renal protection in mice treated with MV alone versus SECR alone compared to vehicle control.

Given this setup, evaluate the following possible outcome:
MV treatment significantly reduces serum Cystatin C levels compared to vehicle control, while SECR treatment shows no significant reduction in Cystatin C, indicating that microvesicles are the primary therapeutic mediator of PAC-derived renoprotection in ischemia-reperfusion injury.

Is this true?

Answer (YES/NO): YES